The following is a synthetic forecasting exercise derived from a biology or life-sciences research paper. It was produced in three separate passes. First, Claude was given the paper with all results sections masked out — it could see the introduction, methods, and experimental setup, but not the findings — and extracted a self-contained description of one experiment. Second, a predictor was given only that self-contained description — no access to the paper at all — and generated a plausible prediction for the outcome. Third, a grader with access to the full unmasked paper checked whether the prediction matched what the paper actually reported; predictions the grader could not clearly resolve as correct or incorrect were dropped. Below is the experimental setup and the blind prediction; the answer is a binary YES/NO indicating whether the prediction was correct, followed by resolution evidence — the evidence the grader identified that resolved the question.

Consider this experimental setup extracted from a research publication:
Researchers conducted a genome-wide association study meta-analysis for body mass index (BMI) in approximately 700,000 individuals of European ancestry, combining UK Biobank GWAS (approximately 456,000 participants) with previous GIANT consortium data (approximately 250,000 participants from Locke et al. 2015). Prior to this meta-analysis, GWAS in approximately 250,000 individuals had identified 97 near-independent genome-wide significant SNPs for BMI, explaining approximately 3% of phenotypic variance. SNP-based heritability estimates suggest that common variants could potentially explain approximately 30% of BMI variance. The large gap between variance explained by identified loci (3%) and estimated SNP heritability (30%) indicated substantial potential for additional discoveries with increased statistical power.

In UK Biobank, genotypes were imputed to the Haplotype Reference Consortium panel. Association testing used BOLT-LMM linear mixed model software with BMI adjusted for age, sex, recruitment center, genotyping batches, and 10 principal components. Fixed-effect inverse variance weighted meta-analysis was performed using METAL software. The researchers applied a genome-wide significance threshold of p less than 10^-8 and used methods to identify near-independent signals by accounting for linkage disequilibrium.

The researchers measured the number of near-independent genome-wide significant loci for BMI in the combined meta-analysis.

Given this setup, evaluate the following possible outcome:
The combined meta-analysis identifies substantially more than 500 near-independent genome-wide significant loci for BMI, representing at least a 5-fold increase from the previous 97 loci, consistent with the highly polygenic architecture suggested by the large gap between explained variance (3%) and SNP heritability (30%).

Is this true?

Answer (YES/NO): YES